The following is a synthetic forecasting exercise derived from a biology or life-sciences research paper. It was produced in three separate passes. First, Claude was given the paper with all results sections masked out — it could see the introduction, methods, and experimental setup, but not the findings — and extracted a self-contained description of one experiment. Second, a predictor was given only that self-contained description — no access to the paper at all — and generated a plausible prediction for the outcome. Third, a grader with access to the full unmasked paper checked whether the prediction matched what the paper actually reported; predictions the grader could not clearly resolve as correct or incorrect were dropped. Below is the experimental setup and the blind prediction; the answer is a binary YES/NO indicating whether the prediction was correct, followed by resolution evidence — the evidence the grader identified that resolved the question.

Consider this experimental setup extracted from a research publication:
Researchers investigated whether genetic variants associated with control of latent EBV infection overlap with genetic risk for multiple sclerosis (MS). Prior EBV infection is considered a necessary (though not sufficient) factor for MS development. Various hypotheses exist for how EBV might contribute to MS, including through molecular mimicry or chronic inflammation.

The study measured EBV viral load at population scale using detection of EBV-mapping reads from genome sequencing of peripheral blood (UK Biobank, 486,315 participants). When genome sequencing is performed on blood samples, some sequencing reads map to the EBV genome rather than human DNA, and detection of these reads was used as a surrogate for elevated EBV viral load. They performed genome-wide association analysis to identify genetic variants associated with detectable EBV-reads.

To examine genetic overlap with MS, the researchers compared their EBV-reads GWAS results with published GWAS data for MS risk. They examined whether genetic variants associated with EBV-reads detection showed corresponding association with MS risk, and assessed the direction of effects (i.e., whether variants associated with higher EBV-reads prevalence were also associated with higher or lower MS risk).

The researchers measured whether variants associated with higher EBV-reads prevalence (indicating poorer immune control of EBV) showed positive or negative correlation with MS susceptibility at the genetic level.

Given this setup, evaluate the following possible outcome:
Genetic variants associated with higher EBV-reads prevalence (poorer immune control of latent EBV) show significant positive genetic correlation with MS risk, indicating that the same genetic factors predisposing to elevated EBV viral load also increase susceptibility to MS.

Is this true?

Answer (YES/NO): NO